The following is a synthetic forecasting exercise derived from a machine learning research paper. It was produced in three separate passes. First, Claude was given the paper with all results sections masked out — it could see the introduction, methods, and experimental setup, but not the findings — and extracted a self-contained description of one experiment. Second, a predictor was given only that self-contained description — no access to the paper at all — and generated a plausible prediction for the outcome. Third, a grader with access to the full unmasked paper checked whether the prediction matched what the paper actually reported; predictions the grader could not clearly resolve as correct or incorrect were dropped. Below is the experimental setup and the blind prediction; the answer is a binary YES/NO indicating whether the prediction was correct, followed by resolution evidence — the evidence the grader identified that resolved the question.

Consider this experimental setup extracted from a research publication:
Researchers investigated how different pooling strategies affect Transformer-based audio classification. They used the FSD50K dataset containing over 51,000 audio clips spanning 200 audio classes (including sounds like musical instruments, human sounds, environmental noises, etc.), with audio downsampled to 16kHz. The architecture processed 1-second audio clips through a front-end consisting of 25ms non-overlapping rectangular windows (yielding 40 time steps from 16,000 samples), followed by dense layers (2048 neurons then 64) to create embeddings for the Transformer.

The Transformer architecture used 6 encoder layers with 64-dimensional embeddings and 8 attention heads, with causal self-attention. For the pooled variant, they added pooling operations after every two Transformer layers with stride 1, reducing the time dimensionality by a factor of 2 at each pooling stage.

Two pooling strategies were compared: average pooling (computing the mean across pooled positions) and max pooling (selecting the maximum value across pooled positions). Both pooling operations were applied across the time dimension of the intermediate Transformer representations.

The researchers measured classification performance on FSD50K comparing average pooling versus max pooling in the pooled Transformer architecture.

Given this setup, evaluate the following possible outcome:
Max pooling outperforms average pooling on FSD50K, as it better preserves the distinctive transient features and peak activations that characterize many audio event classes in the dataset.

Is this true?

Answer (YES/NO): NO